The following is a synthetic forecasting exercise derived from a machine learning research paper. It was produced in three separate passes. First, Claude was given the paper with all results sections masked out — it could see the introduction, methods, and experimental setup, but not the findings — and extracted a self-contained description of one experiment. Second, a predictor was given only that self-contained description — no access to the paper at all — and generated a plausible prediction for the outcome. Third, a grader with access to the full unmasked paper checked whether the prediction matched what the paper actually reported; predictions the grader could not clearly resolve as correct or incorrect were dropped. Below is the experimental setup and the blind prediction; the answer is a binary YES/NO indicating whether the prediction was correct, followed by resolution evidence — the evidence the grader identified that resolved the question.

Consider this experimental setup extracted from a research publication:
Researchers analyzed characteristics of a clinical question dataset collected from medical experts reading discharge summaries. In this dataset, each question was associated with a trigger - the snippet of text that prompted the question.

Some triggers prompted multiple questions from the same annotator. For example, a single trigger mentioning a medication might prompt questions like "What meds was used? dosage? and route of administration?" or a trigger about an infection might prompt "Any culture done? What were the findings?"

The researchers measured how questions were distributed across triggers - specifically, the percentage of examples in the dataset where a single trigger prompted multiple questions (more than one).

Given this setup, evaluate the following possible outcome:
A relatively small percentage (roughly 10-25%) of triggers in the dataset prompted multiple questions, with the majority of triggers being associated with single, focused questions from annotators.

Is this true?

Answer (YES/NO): NO